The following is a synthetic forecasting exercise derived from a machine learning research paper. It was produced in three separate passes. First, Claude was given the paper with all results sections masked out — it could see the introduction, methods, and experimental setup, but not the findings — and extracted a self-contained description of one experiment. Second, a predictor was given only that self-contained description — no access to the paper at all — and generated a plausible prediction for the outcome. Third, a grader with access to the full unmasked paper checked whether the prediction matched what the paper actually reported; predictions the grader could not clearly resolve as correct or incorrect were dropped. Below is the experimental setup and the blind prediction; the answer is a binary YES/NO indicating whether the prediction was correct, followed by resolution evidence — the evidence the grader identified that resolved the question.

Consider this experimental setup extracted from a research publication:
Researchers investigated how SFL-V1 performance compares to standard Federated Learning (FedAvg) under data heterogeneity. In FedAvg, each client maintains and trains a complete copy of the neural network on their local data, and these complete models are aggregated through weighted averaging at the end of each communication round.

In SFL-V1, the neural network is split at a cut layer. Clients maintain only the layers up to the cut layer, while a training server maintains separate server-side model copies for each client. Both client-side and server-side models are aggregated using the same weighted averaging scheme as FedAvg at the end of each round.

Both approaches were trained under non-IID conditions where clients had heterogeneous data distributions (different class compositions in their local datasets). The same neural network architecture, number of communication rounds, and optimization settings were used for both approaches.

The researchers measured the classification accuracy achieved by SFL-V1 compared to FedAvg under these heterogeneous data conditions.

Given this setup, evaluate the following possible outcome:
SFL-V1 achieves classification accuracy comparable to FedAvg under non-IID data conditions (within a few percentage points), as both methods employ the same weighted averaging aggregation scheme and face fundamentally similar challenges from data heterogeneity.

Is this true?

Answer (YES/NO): NO